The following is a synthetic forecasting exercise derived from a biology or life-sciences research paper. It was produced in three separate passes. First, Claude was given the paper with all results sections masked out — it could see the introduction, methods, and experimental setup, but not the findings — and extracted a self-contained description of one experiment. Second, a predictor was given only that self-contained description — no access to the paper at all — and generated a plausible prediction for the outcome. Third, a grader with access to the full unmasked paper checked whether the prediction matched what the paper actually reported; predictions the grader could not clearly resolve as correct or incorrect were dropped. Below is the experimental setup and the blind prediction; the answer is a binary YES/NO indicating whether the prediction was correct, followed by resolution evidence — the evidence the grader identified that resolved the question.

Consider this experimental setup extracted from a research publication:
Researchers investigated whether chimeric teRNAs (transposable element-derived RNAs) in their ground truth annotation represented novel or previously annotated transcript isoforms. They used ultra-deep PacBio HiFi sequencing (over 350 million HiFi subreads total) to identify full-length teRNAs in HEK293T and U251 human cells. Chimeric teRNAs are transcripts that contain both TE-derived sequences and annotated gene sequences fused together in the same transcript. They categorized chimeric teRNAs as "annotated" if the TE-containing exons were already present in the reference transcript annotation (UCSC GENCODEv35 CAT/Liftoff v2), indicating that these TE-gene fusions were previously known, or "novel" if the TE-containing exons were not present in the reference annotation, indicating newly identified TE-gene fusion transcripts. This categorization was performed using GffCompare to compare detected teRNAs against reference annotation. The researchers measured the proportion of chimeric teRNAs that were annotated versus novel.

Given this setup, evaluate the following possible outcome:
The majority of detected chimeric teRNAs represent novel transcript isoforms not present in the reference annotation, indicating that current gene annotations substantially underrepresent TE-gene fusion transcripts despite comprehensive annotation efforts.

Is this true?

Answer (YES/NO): NO